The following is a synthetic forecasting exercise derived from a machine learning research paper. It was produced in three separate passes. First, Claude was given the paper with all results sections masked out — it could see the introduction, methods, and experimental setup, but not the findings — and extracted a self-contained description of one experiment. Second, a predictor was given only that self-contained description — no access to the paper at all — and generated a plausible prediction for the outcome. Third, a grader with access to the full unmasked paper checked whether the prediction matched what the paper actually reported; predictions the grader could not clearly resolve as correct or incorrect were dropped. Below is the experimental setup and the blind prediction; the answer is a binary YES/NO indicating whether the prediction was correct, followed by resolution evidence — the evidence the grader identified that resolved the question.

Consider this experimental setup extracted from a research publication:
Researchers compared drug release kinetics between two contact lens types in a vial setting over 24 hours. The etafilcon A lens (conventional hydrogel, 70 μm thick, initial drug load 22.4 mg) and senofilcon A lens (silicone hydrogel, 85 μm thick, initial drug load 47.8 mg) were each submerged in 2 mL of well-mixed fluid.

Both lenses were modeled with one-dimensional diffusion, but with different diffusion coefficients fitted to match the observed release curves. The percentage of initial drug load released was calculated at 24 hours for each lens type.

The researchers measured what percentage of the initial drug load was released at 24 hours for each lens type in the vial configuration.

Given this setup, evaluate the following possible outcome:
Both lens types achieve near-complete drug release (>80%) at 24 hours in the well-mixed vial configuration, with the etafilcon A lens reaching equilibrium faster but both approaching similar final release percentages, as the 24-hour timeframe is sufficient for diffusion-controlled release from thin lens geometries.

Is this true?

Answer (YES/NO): NO